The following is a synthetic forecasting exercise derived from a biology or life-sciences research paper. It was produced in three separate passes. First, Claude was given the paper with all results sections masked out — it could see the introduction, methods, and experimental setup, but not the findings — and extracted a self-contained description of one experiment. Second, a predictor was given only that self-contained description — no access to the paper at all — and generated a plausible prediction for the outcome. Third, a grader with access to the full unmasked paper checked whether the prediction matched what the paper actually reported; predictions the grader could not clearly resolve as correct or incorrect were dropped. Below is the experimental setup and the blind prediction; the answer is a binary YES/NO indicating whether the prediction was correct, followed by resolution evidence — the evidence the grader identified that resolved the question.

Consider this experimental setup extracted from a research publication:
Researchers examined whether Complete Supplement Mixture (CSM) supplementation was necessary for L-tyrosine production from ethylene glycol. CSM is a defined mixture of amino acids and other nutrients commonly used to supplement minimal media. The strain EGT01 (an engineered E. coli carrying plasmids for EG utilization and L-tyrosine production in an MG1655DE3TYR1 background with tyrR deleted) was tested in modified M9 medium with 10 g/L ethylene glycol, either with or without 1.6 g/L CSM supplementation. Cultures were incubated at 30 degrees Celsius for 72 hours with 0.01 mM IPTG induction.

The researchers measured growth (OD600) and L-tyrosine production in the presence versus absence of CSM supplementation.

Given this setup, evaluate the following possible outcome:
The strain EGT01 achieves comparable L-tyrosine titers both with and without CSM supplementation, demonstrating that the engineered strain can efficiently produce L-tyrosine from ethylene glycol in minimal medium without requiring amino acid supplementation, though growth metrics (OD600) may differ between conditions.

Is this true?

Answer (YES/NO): NO